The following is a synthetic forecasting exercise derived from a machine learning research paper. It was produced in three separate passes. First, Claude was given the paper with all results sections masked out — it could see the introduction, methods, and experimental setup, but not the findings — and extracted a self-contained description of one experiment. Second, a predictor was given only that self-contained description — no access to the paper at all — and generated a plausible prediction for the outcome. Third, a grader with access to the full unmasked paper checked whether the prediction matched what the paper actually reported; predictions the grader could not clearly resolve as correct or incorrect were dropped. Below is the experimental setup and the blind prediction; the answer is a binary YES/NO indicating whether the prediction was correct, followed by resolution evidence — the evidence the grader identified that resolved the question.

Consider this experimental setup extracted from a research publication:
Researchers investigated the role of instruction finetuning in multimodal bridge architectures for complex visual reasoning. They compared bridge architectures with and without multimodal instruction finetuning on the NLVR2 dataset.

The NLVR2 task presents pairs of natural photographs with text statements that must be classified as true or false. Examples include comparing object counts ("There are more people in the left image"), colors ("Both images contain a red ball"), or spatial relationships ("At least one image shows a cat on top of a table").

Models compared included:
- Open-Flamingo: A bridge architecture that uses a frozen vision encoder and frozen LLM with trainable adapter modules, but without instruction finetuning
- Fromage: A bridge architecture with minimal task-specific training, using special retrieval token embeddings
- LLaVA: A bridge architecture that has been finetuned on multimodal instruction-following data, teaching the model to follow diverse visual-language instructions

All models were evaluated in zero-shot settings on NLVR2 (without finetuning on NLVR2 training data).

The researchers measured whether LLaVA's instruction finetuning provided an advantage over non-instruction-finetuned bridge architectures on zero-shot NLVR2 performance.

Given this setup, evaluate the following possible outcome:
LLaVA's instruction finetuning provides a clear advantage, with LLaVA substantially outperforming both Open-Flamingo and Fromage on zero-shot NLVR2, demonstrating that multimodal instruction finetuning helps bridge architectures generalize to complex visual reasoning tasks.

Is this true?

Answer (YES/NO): YES